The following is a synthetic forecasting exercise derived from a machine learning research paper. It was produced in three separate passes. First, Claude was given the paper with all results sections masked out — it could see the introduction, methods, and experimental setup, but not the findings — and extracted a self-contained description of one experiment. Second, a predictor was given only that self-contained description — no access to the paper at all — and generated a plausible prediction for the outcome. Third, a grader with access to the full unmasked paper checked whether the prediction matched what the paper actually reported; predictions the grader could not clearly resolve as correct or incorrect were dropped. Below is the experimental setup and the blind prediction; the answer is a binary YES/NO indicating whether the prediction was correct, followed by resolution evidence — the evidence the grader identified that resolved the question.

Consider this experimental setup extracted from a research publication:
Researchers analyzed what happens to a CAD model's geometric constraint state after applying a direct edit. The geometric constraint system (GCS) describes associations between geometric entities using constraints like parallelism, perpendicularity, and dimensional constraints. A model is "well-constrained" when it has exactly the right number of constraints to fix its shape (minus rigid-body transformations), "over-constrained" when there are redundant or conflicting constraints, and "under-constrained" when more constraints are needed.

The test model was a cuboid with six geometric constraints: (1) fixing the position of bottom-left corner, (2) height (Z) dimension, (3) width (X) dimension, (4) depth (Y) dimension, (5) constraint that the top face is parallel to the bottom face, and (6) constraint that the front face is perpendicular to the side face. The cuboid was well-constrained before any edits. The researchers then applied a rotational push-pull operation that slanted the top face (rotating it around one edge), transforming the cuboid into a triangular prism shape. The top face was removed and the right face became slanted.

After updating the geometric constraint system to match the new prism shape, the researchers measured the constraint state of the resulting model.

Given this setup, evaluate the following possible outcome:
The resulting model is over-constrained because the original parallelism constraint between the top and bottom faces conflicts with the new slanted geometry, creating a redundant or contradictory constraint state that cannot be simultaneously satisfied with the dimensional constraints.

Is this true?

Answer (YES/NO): NO